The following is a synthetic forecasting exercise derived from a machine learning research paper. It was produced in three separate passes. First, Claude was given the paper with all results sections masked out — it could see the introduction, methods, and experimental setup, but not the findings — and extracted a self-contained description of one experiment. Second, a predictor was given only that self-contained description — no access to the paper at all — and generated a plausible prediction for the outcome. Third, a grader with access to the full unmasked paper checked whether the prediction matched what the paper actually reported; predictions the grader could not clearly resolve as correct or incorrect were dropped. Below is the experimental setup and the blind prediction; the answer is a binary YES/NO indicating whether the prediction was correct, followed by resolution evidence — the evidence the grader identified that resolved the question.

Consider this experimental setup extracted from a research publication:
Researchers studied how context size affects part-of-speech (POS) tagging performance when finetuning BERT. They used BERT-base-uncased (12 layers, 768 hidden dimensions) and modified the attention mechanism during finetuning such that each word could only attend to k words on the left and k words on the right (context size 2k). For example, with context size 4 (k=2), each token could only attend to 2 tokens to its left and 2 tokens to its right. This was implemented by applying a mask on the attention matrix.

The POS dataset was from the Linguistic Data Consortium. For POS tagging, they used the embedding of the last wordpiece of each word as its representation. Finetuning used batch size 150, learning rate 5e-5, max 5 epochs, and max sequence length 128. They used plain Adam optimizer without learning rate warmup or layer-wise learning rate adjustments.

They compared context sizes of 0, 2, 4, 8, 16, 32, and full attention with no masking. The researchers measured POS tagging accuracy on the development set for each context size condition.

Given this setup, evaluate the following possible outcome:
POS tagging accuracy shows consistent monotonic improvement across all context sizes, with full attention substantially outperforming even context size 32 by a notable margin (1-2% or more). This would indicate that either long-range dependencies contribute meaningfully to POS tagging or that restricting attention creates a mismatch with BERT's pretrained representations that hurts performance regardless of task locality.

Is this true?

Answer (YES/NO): NO